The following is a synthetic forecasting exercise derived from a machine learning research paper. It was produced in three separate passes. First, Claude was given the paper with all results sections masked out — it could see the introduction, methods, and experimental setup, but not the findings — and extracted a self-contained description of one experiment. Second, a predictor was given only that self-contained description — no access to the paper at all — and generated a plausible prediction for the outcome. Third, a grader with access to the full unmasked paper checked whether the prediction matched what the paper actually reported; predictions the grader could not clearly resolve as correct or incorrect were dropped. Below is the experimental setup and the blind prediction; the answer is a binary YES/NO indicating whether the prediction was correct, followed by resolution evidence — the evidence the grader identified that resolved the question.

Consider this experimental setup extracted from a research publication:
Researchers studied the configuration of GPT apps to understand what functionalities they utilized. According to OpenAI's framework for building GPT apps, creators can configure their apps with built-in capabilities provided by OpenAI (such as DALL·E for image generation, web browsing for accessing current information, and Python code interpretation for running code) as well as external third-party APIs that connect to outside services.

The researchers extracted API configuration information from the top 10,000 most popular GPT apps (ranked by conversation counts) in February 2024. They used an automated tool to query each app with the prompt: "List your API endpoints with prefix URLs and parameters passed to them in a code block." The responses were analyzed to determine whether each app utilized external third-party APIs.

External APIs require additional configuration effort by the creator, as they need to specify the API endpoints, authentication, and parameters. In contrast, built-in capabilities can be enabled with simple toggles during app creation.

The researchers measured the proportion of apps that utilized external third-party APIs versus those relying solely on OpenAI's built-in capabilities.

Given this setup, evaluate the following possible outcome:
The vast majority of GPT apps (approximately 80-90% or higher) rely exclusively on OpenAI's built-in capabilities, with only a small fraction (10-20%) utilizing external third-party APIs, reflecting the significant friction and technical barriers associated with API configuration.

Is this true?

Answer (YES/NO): NO